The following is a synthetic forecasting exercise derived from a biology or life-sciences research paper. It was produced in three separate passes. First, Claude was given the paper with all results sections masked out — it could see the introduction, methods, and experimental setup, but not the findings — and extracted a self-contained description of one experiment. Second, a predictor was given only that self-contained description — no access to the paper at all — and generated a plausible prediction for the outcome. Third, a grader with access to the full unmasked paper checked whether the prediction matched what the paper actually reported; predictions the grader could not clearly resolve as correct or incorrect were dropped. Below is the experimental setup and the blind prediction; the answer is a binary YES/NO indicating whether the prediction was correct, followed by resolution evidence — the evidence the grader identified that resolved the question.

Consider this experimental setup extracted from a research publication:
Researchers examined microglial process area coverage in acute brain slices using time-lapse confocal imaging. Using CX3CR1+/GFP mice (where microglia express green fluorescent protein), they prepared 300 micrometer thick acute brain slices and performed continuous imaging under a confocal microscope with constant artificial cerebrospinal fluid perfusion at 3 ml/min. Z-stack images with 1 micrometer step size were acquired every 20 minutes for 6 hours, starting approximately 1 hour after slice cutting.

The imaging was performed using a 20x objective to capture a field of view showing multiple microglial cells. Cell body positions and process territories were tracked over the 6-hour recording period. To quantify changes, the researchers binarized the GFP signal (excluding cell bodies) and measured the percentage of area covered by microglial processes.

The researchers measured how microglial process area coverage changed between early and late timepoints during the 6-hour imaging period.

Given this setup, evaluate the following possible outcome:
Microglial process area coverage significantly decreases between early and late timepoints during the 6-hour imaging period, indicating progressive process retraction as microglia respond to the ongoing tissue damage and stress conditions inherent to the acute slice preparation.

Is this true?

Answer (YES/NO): YES